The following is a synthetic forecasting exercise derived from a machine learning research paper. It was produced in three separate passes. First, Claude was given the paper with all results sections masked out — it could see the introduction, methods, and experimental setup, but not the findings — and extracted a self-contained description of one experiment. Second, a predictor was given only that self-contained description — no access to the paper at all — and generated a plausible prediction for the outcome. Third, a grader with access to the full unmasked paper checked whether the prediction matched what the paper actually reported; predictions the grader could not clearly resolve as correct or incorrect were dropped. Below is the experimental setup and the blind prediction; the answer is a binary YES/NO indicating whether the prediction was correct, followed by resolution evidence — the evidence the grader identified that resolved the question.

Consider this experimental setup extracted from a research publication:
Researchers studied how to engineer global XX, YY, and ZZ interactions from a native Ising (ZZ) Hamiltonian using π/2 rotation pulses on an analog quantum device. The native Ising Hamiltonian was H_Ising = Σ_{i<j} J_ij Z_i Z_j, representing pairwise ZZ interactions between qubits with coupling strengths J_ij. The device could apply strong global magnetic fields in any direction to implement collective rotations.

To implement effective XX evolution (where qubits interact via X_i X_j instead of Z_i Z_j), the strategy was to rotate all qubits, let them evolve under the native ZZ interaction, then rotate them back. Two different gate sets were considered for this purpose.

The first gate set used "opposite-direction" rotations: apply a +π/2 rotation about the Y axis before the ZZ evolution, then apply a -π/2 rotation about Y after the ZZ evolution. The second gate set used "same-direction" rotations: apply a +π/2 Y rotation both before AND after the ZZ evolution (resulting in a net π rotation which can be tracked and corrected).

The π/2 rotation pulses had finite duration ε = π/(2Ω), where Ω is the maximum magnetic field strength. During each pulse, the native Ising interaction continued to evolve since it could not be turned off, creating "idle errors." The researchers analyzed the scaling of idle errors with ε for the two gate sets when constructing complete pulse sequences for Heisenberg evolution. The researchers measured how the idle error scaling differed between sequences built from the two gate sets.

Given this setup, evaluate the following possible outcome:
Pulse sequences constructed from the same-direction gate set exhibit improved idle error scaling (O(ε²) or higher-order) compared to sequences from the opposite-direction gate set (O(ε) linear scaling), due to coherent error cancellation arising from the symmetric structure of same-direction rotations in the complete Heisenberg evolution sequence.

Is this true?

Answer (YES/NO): NO